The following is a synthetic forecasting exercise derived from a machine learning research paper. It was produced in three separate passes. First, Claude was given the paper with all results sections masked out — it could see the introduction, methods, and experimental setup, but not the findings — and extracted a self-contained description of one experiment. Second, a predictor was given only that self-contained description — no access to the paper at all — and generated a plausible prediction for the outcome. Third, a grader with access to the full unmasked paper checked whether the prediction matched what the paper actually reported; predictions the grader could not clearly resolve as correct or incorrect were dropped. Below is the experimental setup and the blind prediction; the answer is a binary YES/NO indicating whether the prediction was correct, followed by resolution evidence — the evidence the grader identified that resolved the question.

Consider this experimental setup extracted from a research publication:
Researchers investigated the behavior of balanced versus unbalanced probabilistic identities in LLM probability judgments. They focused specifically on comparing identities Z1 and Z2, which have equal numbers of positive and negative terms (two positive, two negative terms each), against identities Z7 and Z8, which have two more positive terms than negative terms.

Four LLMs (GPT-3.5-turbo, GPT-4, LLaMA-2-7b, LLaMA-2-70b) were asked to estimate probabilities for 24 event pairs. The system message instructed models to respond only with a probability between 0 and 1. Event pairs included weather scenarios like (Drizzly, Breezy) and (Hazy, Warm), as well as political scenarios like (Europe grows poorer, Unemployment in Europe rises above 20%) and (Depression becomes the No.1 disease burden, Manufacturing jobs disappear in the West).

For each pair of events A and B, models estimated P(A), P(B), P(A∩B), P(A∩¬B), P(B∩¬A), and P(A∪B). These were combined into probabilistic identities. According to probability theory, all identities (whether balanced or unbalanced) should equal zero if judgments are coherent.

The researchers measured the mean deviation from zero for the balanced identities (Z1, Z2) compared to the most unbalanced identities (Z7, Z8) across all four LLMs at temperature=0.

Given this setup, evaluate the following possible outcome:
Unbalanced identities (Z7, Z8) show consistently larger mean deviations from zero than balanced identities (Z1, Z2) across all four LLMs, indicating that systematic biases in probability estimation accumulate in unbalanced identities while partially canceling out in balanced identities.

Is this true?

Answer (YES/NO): YES